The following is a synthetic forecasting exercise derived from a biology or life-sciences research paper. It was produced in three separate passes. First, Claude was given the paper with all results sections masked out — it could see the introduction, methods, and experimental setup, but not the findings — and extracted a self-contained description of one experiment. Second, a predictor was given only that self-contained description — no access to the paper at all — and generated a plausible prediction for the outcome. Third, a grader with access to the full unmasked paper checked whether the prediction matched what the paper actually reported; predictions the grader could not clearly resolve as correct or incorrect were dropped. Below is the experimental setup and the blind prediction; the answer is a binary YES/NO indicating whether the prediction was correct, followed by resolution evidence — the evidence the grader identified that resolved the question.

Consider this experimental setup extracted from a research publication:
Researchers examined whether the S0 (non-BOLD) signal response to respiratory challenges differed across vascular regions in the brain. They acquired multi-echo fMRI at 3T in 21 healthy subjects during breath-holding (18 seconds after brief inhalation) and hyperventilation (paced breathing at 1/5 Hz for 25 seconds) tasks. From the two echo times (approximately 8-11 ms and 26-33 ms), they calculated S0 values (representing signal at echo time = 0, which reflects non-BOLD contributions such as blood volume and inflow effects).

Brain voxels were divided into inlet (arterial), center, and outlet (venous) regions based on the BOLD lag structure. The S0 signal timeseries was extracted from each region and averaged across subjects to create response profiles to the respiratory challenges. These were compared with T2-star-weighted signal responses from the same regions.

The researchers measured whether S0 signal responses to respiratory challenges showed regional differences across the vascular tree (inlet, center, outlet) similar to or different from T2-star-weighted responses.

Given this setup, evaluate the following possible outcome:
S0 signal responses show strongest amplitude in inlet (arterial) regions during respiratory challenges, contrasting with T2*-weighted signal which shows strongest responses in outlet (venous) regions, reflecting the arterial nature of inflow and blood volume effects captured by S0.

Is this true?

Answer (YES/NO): NO